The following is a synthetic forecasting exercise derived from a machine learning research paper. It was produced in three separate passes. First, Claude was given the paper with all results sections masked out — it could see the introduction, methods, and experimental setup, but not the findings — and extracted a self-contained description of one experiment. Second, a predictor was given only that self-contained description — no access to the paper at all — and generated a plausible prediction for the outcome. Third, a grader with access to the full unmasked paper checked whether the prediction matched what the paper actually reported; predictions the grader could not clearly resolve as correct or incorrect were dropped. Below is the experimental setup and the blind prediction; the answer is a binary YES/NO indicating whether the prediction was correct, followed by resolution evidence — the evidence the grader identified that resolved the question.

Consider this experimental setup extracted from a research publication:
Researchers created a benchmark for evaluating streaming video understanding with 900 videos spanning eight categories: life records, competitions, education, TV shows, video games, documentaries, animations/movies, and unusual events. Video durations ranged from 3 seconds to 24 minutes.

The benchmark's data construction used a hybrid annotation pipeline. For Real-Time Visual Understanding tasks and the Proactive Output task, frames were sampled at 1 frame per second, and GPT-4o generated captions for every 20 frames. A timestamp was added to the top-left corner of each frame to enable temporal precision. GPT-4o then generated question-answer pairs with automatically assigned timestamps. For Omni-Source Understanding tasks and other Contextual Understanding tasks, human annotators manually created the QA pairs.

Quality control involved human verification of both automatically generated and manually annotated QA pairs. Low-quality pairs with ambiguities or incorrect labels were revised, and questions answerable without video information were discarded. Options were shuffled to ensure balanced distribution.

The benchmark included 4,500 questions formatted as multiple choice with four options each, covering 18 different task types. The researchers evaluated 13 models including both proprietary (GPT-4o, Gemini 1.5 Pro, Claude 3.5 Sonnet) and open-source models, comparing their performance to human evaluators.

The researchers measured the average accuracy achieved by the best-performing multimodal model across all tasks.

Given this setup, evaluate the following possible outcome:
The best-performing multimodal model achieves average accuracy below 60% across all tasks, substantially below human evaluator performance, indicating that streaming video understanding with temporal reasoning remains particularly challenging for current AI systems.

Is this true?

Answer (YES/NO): NO